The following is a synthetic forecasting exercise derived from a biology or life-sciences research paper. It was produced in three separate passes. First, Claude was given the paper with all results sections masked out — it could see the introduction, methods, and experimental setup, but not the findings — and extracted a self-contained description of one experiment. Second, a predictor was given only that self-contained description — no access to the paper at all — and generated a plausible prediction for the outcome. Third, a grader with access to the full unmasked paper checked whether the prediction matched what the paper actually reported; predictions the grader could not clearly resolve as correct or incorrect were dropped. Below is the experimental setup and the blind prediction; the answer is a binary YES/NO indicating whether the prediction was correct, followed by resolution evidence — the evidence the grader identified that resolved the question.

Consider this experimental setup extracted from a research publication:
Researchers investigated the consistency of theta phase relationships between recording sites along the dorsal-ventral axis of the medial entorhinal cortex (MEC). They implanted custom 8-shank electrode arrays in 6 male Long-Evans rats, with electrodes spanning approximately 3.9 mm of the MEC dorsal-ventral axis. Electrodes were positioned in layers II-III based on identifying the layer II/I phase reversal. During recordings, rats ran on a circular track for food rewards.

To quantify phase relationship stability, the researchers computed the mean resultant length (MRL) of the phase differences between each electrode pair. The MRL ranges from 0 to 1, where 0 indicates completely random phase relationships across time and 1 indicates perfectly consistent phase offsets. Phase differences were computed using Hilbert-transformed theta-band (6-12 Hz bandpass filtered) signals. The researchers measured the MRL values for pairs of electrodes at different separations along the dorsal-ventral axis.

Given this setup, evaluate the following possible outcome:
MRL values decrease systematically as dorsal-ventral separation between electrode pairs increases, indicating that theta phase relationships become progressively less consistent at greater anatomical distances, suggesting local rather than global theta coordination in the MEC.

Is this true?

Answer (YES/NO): NO